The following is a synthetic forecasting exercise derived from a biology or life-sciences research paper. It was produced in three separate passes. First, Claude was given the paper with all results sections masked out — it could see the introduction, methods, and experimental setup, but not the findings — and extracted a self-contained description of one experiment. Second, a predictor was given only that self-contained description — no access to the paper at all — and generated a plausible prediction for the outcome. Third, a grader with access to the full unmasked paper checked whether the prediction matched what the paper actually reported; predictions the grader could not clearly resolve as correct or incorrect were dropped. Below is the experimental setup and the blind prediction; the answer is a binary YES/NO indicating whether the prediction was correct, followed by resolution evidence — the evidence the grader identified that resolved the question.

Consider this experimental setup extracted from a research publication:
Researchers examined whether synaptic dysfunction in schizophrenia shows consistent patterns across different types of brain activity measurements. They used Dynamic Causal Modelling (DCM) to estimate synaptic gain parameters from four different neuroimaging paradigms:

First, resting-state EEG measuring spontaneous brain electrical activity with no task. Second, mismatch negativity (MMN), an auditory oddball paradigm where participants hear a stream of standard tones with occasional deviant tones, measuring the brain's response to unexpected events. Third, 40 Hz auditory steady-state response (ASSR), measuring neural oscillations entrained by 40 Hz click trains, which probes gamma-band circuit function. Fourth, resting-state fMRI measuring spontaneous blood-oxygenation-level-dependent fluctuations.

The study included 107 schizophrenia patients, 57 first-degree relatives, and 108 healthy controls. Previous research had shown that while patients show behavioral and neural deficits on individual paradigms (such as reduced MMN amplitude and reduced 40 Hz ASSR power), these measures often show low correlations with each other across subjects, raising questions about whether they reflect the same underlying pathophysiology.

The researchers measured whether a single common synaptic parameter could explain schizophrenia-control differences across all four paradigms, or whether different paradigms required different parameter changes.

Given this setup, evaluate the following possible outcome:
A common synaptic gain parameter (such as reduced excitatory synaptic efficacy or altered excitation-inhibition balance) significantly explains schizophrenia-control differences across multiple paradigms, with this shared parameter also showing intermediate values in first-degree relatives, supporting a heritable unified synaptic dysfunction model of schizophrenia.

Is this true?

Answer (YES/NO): NO